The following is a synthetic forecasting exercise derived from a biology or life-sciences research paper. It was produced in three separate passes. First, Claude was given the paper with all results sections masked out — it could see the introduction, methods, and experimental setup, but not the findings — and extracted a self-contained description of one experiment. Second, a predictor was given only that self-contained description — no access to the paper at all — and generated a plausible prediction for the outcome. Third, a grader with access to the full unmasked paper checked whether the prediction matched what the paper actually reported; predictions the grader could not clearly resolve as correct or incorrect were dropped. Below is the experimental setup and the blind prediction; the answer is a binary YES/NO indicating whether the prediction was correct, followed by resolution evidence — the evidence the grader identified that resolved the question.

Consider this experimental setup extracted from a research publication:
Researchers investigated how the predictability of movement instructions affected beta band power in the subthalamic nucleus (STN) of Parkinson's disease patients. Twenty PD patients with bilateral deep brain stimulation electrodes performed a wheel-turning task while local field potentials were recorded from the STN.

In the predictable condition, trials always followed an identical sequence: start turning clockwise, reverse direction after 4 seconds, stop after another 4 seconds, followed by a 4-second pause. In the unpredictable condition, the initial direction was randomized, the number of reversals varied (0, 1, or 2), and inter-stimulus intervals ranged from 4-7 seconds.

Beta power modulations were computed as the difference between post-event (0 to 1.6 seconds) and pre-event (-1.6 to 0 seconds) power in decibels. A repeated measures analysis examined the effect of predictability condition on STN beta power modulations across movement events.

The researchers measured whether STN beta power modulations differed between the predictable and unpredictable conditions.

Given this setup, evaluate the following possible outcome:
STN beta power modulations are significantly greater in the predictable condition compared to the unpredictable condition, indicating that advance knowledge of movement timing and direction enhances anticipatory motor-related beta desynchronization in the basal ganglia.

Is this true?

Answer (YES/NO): YES